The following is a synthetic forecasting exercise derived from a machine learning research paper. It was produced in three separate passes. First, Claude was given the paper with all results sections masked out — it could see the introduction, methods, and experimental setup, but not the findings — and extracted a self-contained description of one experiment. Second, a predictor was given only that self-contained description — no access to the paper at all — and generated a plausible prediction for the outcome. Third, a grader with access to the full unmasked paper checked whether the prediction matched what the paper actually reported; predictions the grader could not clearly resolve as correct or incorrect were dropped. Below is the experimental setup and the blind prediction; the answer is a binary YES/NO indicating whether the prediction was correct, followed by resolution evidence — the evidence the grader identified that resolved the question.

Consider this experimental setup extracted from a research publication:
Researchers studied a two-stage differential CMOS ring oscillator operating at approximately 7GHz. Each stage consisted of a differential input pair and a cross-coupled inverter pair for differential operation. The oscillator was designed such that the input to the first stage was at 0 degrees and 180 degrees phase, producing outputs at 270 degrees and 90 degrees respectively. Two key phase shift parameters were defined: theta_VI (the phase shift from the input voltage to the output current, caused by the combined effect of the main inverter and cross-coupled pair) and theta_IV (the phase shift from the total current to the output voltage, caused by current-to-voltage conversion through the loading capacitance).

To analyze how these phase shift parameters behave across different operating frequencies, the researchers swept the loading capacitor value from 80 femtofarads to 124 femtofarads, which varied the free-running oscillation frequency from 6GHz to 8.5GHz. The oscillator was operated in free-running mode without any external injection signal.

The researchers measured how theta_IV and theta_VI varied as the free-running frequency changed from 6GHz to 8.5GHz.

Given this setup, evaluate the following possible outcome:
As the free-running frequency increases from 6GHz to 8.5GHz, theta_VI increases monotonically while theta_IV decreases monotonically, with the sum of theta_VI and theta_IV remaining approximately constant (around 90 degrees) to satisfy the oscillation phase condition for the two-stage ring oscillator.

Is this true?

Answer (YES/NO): NO